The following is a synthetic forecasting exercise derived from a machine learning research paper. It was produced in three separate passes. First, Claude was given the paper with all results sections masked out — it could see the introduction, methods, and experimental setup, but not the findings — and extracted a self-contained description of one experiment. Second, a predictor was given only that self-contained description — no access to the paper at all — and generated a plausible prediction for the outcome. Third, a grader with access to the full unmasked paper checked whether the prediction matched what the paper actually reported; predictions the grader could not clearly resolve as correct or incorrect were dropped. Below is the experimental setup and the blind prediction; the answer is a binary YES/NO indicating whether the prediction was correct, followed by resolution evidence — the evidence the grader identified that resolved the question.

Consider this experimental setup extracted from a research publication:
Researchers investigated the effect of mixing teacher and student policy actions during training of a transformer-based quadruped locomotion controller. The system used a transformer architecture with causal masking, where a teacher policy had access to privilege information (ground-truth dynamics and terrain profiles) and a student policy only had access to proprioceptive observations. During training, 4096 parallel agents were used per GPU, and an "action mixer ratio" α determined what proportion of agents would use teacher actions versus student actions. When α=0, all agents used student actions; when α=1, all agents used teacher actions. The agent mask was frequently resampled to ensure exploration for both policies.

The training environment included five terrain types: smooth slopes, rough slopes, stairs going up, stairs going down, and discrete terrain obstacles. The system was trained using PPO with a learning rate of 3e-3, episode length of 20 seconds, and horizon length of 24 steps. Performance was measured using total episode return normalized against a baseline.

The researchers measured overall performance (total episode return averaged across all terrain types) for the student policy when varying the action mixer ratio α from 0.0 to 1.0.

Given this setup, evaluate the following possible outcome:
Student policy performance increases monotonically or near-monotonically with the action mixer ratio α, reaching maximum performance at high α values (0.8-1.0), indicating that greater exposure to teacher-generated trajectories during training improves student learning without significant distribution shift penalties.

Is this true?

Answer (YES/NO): NO